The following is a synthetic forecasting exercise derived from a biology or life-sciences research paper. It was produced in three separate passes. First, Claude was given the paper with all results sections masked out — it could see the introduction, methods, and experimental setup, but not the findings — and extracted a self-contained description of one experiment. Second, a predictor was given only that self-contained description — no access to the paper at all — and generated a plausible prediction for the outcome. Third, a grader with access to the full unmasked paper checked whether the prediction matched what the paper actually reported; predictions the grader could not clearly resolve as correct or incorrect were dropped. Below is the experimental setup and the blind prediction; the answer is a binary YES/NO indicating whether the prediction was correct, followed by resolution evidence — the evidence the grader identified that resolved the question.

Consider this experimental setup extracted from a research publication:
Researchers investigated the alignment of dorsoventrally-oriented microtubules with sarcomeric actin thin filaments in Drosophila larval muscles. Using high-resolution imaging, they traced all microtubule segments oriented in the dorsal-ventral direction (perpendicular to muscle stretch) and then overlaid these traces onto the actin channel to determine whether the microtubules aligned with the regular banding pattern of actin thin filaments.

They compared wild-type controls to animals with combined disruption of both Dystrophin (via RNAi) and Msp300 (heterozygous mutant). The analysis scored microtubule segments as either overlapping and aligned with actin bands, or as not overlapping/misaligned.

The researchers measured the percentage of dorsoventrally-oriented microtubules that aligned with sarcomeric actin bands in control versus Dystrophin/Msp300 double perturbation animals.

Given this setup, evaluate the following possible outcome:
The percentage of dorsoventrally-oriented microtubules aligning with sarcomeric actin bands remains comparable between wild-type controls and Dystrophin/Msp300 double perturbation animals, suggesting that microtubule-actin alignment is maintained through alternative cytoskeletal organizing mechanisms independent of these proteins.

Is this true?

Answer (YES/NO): NO